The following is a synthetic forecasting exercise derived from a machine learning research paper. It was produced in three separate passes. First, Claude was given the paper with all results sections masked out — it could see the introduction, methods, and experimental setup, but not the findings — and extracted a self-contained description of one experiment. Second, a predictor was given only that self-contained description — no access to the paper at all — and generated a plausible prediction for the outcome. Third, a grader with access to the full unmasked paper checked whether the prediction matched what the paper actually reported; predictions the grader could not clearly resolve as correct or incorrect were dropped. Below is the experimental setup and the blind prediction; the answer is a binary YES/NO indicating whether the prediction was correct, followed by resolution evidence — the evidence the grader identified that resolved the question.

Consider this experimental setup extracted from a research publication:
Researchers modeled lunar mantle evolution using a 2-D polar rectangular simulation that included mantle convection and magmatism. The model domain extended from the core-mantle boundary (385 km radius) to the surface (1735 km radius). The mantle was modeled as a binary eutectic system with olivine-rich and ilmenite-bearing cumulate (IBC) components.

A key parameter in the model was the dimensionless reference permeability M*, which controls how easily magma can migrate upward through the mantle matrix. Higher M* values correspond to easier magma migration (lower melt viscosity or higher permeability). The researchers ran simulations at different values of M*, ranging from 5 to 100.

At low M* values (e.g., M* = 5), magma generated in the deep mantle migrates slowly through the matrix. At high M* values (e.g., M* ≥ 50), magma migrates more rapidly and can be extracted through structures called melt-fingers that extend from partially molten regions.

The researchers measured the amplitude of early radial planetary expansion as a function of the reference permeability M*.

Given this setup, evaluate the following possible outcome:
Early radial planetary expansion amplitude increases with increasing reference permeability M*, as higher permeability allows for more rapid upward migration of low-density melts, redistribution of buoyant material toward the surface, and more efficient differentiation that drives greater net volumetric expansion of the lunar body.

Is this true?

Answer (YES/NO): NO